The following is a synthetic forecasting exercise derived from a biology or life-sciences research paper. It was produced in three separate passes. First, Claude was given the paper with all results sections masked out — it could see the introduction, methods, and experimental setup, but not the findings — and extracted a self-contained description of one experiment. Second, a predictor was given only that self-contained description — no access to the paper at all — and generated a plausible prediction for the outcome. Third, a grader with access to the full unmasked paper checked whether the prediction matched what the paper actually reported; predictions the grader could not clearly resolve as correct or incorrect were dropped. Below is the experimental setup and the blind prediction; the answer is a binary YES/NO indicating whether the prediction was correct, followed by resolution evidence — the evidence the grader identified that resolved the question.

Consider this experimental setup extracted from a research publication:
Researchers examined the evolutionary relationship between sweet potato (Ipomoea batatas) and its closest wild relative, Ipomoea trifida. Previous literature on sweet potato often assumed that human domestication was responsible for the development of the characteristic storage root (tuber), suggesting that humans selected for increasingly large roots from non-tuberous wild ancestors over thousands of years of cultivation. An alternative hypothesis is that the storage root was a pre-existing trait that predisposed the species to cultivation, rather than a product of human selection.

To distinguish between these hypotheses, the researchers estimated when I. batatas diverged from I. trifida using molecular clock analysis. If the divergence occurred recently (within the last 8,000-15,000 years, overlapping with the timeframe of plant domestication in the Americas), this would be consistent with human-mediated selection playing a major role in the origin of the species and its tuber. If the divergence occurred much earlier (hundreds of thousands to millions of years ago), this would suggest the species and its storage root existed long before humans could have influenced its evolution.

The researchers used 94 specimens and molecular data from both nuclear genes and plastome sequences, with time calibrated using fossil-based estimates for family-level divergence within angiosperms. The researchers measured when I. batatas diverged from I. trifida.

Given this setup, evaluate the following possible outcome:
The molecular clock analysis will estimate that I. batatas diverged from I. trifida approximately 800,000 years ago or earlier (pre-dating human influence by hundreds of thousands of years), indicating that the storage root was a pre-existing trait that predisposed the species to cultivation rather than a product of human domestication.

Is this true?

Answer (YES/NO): YES